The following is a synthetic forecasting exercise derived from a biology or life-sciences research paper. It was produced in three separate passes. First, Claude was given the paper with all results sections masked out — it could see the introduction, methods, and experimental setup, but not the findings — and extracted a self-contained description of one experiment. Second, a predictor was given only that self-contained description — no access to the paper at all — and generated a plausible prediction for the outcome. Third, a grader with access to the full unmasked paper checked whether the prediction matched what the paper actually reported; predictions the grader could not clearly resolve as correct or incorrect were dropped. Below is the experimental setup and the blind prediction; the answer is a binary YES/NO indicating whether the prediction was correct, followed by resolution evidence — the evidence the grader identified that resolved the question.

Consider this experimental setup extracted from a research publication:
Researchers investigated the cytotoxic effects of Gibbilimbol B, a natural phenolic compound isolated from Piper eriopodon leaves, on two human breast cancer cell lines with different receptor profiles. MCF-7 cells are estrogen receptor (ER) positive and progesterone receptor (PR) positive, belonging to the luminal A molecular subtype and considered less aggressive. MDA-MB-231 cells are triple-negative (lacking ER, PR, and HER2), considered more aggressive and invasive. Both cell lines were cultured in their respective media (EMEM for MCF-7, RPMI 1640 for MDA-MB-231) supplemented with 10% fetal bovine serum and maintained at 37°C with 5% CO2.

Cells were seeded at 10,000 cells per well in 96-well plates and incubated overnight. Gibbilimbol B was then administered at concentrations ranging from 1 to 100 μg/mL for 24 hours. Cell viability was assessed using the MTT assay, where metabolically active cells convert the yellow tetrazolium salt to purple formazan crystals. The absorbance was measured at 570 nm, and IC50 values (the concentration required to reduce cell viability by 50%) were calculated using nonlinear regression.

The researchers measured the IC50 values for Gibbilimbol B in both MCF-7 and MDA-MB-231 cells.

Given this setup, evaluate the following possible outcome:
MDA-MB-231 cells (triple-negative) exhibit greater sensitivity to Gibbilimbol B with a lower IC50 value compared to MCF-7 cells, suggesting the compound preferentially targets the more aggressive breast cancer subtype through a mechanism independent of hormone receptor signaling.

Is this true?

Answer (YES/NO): NO